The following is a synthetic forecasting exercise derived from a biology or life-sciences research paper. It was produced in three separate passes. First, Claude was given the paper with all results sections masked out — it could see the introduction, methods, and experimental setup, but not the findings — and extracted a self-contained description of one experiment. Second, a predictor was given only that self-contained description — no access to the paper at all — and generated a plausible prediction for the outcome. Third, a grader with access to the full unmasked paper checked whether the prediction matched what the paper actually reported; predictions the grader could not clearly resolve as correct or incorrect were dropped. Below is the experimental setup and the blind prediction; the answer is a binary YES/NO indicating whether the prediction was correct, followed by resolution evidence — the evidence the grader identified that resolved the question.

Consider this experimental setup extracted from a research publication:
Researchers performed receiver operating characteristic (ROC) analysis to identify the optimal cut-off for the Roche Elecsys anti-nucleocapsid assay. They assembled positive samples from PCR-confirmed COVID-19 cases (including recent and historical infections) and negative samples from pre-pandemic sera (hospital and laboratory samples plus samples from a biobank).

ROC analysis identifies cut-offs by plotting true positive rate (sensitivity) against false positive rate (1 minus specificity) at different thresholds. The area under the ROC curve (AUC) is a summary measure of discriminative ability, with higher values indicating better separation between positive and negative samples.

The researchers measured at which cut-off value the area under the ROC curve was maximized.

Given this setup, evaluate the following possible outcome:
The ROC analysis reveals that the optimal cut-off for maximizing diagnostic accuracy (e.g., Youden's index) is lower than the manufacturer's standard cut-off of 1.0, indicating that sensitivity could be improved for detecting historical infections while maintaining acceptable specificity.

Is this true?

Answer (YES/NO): YES